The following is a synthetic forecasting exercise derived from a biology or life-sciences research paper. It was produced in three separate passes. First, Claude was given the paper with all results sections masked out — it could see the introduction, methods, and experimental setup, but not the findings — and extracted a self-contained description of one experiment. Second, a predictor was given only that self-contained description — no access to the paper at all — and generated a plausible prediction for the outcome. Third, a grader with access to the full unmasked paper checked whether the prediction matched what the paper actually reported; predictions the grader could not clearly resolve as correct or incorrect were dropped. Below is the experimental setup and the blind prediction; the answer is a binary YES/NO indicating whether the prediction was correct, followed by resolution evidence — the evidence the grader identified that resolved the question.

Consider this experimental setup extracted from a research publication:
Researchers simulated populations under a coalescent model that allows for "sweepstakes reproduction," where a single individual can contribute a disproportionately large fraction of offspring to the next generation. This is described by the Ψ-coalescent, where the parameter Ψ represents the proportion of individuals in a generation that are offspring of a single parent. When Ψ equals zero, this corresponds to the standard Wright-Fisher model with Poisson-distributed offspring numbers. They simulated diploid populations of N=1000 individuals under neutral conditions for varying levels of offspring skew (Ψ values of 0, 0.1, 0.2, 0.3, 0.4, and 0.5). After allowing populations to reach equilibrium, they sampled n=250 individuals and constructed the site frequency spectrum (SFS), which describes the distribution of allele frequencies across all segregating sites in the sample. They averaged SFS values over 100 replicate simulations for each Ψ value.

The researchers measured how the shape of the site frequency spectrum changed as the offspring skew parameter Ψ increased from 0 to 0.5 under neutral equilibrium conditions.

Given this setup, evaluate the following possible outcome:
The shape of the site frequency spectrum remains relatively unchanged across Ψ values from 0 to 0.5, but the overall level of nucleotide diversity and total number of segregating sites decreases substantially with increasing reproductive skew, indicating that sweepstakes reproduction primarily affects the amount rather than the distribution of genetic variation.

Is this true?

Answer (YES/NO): NO